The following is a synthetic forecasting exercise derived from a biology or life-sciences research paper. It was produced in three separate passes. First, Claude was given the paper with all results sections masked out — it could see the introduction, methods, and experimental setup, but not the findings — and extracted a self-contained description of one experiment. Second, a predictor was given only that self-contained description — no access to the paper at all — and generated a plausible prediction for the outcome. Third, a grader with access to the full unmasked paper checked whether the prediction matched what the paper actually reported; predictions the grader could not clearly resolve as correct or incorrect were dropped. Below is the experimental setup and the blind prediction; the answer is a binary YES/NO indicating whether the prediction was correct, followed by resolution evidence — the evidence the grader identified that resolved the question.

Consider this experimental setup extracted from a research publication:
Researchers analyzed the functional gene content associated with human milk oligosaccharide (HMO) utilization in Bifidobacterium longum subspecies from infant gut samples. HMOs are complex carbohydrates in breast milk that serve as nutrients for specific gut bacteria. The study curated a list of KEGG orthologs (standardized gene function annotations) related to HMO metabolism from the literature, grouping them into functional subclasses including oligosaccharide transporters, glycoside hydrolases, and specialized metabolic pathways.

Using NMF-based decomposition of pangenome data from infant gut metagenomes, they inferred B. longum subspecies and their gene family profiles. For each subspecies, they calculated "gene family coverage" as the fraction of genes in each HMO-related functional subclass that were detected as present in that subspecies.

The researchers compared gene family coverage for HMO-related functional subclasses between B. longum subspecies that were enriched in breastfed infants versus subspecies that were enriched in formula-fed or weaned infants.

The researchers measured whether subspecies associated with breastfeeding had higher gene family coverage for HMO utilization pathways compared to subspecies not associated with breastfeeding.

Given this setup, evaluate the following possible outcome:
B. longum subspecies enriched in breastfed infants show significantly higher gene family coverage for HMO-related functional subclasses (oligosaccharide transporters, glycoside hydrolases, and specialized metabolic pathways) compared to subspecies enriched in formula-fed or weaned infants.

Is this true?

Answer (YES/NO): YES